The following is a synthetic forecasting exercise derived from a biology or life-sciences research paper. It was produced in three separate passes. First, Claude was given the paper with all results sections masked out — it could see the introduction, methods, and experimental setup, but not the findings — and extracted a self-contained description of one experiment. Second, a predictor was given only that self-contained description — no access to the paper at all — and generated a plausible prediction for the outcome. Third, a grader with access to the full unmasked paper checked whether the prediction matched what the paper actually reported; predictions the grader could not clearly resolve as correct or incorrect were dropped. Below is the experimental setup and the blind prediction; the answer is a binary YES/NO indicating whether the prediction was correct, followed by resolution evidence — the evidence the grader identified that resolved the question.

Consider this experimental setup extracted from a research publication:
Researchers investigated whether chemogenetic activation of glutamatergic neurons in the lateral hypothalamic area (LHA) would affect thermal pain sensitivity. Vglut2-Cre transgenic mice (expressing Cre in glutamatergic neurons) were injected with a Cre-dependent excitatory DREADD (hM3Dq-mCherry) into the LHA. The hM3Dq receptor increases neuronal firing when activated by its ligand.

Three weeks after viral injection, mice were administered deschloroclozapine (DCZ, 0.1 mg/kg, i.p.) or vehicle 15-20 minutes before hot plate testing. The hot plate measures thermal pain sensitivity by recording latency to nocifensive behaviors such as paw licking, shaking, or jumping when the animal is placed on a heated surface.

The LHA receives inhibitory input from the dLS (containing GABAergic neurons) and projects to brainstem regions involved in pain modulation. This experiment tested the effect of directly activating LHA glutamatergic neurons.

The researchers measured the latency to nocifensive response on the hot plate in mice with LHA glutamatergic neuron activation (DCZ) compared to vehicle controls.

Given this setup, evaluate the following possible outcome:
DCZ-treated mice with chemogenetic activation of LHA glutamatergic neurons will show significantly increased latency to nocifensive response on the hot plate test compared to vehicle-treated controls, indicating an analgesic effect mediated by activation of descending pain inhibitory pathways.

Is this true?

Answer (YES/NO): NO